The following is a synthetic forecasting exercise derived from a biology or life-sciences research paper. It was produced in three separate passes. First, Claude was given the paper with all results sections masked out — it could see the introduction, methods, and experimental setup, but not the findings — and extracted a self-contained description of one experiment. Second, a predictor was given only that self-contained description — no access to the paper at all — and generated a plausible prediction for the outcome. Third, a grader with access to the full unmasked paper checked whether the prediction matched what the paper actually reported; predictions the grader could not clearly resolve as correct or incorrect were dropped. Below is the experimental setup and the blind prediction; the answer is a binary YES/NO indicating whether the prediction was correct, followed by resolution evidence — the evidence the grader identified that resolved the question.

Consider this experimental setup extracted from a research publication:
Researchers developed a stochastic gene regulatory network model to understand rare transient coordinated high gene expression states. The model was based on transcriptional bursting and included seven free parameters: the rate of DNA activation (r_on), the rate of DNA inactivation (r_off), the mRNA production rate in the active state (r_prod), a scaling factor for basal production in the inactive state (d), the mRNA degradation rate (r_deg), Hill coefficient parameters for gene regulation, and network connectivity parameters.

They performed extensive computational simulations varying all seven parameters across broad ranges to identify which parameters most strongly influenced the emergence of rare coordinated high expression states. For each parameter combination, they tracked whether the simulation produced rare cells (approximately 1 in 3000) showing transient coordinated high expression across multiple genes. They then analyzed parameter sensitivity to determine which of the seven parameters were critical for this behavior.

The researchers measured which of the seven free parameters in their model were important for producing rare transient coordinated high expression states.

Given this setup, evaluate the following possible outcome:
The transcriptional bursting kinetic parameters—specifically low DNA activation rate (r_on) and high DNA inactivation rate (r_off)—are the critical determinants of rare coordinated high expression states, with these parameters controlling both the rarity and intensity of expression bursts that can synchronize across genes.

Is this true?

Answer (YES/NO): NO